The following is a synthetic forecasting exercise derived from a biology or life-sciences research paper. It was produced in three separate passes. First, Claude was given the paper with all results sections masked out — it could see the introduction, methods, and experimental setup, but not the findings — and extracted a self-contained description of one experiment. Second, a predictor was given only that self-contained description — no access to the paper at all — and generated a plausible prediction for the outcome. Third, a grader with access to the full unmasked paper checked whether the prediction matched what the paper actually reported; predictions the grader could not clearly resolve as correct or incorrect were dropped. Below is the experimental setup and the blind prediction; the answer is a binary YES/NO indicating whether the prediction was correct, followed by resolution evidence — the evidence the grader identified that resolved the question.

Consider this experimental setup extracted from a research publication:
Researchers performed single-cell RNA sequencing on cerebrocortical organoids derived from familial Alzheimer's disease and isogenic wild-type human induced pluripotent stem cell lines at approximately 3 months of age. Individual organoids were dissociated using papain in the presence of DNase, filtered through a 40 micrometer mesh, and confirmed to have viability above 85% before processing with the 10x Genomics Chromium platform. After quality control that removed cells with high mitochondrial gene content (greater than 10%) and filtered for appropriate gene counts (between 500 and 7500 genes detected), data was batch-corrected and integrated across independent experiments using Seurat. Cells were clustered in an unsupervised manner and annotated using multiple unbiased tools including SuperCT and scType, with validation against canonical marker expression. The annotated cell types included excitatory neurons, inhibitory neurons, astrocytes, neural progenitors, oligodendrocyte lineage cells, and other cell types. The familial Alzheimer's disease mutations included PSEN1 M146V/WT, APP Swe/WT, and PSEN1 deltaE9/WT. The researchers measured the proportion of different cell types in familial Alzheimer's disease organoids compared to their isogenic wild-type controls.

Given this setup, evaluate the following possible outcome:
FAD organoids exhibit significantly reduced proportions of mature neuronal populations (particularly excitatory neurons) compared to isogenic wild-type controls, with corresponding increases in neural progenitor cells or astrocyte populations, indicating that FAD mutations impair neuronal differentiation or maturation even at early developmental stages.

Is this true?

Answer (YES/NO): YES